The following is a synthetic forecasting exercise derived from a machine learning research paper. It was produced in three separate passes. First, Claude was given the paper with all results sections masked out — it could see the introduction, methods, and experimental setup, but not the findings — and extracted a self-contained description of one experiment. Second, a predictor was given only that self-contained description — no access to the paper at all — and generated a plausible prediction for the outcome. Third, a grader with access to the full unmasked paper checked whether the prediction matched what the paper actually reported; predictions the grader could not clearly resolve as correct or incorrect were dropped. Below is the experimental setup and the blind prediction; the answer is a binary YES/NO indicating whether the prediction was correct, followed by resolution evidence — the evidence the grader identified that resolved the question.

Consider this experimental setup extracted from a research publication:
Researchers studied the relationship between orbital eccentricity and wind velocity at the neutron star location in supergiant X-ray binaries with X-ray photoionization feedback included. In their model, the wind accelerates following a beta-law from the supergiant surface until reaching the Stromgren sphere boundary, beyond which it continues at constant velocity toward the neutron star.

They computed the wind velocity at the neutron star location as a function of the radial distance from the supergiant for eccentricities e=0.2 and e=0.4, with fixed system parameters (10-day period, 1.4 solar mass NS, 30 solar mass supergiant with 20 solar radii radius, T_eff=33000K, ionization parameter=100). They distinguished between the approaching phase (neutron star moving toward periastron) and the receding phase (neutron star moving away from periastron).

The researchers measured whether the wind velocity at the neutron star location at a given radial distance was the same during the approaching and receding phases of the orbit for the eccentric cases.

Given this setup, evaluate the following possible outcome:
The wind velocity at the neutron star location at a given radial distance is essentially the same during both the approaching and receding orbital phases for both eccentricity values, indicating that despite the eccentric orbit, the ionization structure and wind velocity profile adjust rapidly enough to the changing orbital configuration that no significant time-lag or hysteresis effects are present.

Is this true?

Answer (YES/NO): NO